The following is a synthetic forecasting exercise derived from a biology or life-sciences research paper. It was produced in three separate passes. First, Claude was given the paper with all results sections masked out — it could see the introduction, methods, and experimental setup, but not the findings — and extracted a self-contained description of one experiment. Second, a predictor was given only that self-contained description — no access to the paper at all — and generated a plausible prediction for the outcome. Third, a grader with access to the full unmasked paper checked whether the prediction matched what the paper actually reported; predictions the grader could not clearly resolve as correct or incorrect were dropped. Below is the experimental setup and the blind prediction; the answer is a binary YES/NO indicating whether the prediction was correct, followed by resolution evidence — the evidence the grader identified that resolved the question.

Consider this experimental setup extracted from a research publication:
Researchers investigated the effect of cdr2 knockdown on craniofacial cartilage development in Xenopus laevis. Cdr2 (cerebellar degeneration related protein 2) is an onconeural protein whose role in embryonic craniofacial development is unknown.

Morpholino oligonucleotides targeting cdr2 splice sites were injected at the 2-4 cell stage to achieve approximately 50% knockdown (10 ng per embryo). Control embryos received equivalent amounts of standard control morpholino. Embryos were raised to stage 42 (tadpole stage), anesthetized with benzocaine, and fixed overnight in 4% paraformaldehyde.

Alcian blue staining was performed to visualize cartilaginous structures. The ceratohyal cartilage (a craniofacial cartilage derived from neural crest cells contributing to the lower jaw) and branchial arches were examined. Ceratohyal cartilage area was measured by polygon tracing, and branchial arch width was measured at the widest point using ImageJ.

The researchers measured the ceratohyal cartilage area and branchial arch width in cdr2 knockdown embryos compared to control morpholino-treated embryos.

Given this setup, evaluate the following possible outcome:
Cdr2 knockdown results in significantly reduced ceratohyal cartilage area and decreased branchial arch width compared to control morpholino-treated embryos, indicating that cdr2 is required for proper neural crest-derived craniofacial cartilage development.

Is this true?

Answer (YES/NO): NO